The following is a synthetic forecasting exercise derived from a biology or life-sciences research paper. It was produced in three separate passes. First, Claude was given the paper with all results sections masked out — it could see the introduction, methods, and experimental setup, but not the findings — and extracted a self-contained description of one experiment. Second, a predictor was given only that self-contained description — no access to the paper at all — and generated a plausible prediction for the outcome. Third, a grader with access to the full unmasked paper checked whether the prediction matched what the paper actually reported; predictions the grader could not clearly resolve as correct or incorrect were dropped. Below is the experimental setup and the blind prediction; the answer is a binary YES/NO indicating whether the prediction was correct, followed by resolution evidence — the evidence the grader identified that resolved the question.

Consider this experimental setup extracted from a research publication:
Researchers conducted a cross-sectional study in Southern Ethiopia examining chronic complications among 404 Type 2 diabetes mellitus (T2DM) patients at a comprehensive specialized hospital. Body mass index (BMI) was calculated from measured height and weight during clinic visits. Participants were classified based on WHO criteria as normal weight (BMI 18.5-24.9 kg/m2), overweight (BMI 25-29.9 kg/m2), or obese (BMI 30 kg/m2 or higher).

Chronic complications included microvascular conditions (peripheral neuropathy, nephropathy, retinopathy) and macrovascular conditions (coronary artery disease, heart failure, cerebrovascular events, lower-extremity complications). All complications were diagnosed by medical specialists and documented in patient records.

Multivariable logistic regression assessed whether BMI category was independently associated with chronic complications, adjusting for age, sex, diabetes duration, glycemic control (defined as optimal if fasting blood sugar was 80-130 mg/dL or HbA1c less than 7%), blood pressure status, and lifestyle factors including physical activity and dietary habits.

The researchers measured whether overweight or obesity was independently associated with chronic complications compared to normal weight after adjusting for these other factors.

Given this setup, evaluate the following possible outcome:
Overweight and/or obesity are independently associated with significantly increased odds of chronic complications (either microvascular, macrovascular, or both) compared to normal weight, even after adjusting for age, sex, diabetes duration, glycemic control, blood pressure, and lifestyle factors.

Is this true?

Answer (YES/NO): NO